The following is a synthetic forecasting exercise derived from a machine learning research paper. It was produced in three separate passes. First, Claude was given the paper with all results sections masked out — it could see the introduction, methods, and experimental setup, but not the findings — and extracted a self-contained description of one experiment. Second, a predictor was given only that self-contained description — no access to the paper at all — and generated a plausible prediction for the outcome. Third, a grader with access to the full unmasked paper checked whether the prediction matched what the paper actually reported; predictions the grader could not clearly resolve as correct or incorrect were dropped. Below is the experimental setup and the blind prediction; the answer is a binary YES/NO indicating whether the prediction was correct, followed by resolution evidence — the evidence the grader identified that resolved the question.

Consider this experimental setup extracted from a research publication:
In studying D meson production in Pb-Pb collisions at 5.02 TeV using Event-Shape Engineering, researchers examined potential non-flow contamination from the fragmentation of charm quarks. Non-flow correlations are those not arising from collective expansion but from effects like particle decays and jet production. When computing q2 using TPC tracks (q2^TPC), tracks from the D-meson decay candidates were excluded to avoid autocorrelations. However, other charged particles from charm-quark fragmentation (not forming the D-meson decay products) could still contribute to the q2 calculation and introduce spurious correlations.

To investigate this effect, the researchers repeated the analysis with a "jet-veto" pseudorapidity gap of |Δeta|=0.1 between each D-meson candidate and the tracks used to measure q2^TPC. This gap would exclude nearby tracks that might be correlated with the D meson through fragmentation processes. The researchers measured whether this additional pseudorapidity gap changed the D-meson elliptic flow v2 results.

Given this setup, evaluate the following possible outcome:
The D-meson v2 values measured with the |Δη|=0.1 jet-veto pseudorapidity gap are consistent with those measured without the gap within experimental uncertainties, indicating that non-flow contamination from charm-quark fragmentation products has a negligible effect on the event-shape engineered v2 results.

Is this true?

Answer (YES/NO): YES